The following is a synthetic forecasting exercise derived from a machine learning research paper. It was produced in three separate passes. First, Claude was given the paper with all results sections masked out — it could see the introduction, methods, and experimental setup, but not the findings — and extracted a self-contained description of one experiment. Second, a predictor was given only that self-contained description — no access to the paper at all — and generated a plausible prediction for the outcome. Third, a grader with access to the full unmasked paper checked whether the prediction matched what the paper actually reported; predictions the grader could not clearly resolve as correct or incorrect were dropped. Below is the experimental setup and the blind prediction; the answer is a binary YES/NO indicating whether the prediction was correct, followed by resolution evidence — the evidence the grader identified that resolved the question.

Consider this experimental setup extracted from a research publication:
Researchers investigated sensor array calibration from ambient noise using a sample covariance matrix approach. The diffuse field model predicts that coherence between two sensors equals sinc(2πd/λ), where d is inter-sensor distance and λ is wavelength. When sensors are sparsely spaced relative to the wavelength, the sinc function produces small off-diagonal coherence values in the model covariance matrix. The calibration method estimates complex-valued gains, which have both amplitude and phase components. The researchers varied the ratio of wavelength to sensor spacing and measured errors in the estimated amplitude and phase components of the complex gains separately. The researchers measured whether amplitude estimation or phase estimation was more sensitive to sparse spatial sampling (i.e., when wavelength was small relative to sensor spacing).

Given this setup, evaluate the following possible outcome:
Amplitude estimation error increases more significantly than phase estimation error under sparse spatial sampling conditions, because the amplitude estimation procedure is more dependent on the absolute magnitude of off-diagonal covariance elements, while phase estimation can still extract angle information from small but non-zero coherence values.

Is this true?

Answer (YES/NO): NO